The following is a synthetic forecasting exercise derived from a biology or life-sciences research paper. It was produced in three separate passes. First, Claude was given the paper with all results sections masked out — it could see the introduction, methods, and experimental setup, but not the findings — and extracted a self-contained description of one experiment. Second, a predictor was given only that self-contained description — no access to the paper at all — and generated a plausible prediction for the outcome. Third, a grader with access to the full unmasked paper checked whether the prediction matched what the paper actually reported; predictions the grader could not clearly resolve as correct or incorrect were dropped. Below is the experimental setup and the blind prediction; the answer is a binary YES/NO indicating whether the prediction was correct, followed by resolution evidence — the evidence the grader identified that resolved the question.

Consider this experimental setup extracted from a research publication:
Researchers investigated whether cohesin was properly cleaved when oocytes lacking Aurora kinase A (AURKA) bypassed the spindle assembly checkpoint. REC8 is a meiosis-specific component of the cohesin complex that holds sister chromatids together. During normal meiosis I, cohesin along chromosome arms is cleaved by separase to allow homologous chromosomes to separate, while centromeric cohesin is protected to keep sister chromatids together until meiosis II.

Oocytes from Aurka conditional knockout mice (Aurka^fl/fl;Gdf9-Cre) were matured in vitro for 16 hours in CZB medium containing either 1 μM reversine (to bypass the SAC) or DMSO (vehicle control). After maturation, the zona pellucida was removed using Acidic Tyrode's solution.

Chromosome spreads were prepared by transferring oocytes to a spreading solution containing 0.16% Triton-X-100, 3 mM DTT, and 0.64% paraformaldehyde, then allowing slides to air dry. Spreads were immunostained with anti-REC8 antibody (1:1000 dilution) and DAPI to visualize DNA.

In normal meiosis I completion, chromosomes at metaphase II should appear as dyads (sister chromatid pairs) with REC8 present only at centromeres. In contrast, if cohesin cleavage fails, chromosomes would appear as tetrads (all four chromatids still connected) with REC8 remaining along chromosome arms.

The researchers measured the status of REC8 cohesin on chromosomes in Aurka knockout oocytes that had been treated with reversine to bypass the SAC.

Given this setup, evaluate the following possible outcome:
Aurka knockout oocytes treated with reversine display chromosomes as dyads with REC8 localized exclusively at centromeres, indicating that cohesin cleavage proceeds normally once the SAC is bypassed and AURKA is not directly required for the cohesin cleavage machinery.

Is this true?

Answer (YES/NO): NO